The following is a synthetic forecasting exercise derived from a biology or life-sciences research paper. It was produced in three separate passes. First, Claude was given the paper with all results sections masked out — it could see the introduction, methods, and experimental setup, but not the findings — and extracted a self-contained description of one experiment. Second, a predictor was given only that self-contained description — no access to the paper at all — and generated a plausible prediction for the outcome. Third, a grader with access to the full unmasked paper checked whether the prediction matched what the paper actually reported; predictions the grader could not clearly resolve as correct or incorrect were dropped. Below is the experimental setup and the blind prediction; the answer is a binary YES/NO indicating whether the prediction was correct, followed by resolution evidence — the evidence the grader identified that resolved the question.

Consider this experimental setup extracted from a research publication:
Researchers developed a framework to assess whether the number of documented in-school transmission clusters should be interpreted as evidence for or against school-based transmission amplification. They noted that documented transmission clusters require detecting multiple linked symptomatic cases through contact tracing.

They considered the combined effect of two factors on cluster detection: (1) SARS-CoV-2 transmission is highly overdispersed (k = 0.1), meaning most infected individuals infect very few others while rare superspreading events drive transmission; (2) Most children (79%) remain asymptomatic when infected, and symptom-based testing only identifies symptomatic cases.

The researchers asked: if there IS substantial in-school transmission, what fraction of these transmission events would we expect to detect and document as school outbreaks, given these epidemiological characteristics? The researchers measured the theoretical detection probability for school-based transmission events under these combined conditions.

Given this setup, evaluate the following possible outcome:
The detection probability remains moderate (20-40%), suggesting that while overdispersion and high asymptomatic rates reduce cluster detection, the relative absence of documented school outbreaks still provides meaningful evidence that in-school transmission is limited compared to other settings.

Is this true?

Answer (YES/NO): NO